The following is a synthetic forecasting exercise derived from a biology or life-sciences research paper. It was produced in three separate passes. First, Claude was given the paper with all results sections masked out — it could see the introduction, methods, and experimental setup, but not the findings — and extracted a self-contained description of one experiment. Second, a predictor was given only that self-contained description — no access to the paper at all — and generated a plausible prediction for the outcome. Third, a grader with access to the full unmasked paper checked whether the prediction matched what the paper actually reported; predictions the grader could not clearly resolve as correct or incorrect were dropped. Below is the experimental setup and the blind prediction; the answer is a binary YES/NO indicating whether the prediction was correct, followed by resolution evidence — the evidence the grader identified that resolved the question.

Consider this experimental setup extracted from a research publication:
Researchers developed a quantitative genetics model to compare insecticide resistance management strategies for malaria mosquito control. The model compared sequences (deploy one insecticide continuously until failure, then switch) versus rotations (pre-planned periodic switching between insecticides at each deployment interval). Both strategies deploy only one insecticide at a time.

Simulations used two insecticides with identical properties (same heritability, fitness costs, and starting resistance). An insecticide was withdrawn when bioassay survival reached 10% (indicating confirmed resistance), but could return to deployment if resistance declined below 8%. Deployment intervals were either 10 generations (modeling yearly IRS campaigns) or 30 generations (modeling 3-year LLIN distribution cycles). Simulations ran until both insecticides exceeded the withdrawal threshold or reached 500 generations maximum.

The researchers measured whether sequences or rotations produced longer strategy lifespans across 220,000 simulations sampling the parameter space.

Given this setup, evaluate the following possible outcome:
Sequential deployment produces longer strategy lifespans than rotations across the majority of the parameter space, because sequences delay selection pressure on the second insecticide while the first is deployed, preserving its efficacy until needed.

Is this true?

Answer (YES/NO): NO